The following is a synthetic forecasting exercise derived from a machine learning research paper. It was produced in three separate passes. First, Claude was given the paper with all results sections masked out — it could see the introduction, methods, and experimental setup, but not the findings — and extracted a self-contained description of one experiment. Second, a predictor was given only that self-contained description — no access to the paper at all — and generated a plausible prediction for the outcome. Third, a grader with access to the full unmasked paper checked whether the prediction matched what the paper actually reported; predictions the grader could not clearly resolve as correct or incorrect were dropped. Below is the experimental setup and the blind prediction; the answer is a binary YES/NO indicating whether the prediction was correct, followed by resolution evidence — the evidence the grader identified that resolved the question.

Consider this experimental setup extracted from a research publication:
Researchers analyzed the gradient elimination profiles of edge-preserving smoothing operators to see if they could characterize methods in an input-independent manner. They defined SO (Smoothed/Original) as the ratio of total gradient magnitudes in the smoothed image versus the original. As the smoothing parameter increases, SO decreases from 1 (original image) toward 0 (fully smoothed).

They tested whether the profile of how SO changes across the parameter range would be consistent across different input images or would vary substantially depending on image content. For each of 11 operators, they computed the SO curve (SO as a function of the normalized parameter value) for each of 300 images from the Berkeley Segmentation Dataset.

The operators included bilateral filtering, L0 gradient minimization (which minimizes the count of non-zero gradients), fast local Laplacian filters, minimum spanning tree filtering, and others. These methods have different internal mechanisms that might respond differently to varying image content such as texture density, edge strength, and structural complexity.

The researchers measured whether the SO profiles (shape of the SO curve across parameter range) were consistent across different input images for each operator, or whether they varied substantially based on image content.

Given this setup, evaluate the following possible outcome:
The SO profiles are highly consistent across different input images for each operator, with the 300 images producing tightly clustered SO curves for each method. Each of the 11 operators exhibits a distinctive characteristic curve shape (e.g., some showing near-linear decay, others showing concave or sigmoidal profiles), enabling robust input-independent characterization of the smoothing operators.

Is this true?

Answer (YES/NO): NO